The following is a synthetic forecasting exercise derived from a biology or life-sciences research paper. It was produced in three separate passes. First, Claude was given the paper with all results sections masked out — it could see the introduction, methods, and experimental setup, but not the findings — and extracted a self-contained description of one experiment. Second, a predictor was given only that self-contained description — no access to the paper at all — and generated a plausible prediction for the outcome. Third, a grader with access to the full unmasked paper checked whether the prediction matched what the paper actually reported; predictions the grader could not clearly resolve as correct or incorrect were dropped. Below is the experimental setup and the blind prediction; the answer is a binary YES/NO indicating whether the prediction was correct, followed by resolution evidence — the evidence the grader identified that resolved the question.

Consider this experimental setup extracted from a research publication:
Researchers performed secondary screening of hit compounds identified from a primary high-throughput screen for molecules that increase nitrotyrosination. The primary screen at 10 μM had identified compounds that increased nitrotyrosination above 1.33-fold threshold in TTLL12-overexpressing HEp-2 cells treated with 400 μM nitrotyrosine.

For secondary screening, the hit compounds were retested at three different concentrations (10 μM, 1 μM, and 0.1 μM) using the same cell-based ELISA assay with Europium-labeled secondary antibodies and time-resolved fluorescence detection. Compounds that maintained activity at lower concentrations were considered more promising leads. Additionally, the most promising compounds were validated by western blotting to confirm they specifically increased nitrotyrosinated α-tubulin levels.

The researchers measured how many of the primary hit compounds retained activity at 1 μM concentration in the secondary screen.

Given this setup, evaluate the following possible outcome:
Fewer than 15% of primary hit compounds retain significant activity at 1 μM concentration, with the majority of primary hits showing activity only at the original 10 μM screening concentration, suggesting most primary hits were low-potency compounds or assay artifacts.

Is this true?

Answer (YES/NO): YES